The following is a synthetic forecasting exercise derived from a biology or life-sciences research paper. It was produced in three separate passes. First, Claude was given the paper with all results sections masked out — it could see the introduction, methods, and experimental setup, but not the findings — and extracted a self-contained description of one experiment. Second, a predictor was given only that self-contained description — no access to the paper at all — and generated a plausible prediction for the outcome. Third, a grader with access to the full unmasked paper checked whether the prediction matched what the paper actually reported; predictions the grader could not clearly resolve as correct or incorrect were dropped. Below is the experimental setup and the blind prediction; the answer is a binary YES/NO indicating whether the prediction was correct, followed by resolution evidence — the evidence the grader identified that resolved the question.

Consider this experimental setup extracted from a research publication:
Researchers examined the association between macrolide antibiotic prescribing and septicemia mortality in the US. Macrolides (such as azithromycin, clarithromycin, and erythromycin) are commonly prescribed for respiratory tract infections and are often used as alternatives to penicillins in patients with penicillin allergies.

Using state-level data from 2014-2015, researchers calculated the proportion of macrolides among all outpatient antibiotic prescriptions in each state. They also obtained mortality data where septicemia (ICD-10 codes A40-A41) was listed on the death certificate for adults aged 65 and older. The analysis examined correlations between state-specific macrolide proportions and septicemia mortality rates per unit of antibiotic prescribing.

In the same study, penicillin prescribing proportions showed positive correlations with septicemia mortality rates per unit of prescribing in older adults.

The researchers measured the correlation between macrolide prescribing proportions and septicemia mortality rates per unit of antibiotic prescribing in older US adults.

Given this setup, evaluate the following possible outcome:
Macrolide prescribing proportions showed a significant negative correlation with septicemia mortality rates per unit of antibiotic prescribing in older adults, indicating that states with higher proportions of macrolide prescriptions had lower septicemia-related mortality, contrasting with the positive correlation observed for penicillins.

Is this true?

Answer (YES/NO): NO